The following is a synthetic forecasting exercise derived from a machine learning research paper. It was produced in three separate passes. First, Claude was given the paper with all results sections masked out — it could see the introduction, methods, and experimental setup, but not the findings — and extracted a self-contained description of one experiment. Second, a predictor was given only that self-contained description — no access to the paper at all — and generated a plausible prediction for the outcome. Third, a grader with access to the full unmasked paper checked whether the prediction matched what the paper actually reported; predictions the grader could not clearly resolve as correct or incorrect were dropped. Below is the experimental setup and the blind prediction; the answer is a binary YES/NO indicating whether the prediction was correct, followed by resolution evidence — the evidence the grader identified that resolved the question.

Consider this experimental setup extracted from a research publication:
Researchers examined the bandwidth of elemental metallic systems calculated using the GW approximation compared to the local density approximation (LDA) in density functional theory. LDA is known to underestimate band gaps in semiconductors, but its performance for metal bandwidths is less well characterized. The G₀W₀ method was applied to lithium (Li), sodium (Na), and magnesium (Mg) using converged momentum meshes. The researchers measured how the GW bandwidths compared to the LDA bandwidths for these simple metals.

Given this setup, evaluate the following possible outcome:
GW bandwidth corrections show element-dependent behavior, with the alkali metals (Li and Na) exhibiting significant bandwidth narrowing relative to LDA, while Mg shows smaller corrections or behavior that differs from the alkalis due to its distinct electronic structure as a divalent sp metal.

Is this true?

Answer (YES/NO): NO